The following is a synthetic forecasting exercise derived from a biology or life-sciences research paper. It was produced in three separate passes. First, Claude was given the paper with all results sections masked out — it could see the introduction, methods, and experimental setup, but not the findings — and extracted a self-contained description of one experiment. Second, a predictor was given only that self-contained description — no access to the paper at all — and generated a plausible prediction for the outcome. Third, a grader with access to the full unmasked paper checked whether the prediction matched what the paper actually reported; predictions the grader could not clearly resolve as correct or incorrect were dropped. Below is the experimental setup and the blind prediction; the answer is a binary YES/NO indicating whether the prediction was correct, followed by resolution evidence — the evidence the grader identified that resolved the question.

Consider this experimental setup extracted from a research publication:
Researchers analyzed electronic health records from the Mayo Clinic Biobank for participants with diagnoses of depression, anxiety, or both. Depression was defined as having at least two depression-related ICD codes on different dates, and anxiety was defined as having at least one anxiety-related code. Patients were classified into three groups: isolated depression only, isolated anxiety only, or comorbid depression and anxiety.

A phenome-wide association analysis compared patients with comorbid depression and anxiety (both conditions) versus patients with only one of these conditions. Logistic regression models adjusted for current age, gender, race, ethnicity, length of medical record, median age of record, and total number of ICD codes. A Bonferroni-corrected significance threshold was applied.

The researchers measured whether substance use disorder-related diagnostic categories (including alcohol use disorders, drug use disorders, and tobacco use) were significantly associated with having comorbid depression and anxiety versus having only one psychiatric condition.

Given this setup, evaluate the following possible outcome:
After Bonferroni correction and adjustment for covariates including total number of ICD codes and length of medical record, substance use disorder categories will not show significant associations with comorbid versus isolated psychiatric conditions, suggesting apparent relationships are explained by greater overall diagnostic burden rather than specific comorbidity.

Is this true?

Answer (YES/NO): NO